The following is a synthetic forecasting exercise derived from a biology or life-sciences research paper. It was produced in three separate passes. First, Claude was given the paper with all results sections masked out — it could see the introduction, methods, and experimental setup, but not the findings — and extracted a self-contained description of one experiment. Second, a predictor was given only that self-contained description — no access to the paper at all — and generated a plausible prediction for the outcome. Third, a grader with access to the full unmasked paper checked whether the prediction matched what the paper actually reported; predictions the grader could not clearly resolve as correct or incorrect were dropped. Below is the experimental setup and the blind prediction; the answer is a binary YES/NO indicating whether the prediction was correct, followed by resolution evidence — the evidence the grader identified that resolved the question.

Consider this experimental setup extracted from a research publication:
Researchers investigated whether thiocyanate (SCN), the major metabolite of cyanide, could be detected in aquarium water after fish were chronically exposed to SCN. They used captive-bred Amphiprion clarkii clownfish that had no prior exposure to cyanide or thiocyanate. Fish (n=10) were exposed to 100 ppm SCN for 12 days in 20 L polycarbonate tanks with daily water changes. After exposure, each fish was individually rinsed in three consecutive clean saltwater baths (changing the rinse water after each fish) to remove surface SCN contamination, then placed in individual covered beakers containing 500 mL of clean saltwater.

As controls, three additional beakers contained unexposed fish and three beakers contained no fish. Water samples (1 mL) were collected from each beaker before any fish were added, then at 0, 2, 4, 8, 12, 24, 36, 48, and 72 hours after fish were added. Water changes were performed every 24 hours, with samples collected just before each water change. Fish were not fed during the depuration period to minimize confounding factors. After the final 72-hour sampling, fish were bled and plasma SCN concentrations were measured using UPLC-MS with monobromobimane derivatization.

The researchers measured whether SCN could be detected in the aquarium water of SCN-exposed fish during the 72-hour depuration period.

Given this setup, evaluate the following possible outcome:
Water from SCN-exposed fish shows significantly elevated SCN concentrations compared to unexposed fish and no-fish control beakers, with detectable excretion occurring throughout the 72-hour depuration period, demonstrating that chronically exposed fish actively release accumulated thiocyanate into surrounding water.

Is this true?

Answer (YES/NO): NO